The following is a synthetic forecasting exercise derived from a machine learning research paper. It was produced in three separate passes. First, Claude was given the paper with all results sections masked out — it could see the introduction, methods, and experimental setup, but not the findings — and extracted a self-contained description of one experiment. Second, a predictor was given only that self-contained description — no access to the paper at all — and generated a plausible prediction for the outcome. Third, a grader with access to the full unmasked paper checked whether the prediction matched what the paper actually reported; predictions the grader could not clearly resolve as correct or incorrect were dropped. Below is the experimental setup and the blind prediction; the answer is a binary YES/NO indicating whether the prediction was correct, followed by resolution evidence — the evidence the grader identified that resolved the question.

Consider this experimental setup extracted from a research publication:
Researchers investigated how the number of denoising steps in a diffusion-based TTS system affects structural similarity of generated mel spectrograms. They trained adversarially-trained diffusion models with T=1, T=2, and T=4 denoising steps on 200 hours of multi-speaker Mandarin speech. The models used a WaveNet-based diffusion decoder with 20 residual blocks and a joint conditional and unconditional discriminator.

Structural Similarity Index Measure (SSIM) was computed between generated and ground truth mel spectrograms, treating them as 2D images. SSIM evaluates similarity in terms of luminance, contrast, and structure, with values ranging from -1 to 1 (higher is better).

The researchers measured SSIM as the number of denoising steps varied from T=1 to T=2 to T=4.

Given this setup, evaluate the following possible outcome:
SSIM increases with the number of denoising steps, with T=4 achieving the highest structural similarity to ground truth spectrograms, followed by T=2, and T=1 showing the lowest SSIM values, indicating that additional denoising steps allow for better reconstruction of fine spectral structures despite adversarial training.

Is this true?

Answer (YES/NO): NO